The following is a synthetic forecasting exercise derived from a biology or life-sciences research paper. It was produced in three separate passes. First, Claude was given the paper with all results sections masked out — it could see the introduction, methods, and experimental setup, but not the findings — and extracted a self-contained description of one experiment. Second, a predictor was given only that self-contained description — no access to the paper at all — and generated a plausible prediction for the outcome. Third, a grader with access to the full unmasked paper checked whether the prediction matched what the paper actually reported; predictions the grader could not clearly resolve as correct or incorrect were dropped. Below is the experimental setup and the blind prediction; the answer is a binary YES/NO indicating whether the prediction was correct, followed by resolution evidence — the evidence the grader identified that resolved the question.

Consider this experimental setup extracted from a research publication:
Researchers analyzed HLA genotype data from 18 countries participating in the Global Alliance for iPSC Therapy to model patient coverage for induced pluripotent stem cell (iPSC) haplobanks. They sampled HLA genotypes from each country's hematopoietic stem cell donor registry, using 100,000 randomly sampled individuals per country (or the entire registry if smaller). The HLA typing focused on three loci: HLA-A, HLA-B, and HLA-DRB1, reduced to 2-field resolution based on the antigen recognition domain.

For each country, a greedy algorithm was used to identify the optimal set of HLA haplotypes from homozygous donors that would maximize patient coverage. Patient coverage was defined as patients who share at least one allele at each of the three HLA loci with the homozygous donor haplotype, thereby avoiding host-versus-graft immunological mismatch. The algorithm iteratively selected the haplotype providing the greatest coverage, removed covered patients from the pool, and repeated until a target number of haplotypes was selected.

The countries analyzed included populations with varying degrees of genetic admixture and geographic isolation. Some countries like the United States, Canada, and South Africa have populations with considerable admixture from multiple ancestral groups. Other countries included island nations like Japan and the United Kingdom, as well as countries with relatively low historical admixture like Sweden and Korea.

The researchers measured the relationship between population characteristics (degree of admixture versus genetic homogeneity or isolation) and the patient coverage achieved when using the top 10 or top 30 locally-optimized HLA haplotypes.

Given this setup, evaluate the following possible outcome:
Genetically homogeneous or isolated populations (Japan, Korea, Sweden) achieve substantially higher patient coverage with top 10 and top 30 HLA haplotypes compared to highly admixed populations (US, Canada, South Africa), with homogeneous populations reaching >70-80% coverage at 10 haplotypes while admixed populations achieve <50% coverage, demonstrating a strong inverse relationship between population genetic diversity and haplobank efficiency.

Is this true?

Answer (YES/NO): NO